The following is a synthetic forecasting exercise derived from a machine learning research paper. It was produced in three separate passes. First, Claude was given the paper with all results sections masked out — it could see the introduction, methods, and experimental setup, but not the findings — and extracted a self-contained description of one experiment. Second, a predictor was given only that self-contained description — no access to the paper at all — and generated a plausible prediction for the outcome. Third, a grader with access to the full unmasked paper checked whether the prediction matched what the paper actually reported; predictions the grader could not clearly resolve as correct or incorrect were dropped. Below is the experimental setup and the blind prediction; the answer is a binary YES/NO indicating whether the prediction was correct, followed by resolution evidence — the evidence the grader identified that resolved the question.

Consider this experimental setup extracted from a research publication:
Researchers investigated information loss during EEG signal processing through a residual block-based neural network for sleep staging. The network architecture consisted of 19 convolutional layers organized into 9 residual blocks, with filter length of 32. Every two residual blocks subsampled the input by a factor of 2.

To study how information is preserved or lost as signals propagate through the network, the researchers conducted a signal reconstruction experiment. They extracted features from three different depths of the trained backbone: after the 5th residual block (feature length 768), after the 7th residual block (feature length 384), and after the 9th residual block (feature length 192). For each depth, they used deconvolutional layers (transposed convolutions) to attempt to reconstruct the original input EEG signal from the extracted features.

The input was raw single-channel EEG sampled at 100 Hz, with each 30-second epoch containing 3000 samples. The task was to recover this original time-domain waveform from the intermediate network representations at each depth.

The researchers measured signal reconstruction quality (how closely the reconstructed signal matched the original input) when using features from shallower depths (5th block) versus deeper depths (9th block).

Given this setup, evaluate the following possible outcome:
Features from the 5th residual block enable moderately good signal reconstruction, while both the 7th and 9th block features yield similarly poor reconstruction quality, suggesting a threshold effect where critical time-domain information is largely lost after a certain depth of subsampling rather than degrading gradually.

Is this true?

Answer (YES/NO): NO